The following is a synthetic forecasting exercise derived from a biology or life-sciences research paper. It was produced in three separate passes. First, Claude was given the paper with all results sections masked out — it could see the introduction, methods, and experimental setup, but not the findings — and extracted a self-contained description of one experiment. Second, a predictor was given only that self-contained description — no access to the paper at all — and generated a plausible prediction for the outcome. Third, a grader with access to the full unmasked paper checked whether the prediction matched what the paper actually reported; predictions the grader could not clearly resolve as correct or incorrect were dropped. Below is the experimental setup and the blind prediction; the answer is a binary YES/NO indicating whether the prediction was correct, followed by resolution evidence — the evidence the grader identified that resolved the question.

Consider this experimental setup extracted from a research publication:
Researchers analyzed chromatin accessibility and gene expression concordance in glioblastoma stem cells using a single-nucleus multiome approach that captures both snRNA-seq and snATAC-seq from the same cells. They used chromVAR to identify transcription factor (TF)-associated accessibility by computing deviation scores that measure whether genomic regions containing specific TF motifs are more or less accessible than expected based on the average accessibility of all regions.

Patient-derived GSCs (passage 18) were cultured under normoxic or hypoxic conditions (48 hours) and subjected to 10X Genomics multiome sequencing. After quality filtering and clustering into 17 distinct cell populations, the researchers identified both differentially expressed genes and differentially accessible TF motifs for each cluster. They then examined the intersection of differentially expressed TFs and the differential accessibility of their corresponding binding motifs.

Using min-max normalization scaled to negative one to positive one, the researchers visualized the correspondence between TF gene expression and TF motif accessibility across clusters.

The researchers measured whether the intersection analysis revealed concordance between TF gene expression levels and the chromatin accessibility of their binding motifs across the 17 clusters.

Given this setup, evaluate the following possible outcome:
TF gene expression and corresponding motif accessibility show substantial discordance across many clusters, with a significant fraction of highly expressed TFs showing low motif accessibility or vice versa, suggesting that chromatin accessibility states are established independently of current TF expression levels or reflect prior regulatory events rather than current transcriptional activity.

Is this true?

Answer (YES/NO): YES